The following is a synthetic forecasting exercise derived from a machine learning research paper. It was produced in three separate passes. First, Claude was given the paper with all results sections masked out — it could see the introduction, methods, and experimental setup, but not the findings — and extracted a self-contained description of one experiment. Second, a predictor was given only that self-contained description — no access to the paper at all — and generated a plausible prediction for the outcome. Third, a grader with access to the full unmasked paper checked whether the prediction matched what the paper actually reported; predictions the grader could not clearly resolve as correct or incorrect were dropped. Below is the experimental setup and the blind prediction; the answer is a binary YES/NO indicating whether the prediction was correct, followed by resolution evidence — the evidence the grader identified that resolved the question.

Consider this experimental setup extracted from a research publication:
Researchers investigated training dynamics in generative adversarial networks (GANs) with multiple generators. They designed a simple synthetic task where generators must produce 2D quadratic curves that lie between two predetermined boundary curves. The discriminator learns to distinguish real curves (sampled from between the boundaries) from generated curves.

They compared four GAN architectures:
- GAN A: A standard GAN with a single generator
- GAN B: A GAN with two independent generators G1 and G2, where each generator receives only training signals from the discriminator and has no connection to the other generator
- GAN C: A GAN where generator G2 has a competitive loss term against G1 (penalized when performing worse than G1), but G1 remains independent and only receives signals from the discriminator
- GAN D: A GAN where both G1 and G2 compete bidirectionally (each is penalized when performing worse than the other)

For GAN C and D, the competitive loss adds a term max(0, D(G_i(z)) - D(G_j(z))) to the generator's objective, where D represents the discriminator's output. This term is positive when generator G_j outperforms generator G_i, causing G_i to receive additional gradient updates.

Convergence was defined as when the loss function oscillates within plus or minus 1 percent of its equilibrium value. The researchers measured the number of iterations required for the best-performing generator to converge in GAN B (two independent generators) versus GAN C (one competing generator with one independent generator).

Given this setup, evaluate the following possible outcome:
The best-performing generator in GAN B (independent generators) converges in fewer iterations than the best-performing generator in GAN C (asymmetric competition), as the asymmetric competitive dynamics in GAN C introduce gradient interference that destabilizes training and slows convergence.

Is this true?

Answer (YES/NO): YES